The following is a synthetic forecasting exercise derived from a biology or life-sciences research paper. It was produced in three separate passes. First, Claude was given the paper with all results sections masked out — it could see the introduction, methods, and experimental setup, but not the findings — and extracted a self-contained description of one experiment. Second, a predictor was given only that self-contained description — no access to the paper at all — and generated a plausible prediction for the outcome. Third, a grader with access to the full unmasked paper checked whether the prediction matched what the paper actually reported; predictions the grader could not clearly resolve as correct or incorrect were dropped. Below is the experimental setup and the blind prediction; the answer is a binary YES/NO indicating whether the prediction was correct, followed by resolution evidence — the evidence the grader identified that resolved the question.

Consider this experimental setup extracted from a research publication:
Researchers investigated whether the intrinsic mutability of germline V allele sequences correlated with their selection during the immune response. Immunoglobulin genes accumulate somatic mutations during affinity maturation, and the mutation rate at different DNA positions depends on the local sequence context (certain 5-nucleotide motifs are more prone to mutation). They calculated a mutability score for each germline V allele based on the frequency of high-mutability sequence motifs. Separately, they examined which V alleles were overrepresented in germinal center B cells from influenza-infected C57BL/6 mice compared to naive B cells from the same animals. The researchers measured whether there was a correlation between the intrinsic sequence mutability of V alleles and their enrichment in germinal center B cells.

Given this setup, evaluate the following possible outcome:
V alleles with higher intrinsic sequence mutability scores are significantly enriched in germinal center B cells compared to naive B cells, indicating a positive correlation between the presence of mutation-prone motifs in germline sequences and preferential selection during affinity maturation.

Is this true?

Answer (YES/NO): NO